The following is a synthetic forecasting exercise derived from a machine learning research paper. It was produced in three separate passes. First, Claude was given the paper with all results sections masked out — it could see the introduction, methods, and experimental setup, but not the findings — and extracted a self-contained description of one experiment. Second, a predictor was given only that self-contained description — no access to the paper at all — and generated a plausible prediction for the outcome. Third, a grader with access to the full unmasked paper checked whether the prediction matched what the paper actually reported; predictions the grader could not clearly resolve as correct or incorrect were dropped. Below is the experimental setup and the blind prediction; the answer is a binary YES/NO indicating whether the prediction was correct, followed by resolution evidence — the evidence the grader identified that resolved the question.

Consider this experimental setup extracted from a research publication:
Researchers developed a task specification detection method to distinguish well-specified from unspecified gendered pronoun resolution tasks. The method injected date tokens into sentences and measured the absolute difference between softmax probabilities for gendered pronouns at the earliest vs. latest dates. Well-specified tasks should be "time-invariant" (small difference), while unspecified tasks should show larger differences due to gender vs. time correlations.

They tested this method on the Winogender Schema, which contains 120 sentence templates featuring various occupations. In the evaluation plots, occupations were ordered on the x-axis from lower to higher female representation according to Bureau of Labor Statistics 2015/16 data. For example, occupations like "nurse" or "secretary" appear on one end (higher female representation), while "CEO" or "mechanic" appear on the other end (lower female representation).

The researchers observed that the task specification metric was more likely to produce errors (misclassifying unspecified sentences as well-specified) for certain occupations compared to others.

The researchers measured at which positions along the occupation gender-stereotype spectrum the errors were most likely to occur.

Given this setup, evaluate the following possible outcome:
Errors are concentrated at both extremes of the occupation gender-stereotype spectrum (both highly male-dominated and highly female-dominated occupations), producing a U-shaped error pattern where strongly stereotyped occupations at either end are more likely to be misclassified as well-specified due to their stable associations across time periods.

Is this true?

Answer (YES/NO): YES